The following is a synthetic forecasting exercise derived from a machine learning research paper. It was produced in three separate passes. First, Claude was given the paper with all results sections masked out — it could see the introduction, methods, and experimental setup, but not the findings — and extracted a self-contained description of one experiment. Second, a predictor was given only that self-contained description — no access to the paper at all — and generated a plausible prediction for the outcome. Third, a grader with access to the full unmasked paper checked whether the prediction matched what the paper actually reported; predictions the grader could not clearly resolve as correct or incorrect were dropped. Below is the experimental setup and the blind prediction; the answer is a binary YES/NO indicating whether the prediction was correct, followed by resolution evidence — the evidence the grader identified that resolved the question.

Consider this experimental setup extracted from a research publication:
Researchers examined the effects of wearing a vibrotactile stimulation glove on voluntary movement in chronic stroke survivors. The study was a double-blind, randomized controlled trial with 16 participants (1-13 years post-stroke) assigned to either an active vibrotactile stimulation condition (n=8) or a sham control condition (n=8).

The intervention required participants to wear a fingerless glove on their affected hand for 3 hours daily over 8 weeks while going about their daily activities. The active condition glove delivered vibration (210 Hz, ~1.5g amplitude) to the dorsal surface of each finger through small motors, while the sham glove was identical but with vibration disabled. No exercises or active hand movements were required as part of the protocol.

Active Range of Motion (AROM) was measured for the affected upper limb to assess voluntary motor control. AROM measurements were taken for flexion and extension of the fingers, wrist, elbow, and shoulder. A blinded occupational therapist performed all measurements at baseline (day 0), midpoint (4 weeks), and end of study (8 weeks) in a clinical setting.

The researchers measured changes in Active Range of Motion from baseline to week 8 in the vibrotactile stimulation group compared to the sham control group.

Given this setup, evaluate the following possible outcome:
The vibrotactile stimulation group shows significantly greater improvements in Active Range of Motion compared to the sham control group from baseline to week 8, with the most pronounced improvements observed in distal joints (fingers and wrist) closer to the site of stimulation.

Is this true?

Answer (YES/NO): NO